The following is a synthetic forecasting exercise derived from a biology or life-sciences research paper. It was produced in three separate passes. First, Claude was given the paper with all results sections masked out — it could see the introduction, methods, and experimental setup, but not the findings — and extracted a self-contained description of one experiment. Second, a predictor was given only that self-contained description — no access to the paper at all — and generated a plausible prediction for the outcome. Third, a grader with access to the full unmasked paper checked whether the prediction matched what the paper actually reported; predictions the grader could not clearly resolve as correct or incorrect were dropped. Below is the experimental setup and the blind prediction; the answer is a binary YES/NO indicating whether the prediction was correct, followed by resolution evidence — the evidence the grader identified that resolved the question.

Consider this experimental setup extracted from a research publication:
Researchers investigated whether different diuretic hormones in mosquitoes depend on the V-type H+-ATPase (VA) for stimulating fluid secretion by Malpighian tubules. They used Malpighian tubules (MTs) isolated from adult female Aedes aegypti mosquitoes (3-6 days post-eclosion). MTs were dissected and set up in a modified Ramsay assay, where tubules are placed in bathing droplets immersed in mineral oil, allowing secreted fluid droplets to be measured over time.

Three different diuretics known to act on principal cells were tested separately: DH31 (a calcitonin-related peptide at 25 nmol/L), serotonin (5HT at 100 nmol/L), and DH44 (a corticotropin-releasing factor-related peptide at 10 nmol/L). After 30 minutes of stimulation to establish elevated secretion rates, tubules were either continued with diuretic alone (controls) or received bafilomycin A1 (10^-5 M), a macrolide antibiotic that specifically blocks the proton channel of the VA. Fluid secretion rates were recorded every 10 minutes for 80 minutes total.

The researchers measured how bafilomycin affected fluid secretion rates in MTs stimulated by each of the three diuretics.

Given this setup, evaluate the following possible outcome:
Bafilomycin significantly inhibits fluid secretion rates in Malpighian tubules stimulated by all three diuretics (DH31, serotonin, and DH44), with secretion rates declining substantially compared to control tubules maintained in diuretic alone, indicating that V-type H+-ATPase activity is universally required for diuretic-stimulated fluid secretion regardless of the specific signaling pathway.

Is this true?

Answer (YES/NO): NO